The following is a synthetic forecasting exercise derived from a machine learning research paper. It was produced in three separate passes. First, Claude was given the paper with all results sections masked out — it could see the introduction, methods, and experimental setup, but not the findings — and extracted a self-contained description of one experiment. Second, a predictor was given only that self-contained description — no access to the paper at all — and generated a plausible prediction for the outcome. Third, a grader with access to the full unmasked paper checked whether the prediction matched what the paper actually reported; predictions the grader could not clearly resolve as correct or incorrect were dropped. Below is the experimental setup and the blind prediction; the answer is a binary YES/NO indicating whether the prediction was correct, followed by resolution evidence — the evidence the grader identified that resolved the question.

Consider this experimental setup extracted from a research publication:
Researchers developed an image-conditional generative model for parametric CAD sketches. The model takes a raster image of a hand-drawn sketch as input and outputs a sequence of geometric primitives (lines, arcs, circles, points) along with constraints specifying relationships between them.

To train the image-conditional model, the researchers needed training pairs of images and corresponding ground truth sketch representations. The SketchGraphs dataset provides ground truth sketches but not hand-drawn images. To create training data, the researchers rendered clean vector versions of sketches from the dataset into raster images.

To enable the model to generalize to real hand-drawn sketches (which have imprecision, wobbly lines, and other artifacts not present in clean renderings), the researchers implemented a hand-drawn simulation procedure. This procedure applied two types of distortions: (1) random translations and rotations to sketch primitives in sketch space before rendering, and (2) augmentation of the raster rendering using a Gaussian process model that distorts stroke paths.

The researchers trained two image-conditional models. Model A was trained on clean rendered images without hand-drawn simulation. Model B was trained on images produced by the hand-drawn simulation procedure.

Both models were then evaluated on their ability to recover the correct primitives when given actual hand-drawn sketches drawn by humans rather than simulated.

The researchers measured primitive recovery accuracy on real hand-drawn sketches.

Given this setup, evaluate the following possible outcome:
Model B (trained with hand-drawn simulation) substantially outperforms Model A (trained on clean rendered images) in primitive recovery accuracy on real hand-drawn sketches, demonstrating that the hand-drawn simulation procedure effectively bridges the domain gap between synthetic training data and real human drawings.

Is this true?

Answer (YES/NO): YES